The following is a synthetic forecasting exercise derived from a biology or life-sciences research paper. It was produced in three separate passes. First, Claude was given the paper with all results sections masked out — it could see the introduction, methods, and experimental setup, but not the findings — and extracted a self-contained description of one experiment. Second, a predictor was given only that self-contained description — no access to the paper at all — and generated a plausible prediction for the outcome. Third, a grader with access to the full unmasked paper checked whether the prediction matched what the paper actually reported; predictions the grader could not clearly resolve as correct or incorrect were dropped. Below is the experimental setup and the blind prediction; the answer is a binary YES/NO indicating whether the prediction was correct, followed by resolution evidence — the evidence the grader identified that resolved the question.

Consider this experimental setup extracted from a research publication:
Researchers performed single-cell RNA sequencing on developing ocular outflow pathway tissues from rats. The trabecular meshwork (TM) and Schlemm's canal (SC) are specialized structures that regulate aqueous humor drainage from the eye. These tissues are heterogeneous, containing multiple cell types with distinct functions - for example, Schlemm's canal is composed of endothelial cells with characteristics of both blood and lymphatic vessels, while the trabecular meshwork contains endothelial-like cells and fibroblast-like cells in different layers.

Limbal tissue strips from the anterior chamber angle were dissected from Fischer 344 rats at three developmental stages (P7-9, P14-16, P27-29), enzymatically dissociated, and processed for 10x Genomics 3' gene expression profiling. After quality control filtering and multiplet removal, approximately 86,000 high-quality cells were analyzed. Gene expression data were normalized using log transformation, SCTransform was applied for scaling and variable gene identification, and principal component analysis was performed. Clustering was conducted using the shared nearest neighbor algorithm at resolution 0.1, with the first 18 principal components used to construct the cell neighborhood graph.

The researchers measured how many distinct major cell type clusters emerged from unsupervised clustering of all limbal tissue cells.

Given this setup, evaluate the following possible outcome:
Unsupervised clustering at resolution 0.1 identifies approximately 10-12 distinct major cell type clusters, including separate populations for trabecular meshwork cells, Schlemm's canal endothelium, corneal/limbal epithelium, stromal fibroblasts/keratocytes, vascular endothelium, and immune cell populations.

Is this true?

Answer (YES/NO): NO